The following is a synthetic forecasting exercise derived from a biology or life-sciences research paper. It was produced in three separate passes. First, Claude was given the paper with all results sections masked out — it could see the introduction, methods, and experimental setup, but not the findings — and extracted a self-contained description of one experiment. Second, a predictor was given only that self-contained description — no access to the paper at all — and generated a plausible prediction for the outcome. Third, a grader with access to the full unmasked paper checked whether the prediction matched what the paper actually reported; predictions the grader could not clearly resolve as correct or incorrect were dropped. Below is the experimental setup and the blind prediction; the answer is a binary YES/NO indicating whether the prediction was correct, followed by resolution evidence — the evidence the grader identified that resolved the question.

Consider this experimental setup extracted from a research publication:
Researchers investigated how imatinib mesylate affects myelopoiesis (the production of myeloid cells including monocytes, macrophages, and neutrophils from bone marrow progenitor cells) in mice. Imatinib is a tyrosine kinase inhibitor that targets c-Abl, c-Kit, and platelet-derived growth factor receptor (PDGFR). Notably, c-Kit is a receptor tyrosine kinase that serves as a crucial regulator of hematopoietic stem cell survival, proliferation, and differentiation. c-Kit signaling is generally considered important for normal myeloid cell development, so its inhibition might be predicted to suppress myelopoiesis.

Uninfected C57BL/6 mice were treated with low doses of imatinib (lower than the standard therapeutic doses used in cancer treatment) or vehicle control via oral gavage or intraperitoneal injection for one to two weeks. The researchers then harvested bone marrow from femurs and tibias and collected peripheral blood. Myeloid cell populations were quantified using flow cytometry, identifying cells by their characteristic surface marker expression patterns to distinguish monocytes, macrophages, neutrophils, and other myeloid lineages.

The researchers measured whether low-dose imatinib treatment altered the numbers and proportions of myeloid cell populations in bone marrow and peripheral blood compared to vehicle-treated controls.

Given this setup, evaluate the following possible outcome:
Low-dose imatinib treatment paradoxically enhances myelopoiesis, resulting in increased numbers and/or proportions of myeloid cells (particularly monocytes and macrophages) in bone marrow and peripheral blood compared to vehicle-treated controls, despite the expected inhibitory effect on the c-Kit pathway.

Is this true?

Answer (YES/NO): YES